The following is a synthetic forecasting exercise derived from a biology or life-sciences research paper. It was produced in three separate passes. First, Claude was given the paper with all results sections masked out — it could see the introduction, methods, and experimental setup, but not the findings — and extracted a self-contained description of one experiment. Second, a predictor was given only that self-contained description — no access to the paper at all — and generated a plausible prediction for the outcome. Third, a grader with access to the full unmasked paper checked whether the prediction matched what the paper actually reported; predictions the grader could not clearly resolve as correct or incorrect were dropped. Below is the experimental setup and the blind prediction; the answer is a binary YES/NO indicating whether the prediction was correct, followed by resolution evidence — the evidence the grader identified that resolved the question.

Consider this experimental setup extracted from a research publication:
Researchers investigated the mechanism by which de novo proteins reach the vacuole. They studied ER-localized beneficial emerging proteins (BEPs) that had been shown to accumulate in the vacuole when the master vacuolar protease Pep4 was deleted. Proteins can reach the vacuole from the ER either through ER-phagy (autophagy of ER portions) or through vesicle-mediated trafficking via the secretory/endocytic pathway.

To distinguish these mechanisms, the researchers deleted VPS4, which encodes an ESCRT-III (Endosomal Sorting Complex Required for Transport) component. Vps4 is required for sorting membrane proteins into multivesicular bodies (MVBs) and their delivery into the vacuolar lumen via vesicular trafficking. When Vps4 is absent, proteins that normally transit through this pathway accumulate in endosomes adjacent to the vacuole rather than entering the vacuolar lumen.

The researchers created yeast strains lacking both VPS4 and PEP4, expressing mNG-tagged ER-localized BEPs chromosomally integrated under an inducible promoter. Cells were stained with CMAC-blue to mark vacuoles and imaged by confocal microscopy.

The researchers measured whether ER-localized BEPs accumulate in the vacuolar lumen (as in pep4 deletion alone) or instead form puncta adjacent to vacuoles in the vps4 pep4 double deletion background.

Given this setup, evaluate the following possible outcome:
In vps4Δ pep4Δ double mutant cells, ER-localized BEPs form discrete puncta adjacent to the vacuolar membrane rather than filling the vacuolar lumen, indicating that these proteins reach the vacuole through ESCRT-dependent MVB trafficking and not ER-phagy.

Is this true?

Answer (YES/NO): YES